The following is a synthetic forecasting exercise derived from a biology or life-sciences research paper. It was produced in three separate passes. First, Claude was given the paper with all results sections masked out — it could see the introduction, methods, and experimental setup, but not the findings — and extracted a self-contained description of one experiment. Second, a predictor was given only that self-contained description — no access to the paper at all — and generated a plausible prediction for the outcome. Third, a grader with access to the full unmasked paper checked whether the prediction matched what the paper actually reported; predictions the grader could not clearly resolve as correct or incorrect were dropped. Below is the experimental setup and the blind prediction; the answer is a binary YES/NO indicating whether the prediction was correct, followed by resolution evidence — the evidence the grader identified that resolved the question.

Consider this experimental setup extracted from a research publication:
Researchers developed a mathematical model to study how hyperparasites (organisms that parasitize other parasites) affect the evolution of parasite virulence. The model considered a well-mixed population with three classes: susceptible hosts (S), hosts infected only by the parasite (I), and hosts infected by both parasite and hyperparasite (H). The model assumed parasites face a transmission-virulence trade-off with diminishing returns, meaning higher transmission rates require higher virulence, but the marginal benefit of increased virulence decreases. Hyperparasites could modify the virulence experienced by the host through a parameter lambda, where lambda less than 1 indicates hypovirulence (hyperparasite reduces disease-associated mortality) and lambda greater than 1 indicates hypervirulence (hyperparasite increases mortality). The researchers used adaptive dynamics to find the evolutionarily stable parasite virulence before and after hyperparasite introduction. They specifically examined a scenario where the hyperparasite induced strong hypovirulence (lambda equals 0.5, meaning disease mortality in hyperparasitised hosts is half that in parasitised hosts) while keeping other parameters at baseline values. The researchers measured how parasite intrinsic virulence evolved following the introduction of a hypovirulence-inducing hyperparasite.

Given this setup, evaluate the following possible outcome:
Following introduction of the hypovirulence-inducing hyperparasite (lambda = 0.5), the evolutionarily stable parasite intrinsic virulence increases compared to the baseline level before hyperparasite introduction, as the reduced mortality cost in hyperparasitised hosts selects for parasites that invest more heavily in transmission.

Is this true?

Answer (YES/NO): YES